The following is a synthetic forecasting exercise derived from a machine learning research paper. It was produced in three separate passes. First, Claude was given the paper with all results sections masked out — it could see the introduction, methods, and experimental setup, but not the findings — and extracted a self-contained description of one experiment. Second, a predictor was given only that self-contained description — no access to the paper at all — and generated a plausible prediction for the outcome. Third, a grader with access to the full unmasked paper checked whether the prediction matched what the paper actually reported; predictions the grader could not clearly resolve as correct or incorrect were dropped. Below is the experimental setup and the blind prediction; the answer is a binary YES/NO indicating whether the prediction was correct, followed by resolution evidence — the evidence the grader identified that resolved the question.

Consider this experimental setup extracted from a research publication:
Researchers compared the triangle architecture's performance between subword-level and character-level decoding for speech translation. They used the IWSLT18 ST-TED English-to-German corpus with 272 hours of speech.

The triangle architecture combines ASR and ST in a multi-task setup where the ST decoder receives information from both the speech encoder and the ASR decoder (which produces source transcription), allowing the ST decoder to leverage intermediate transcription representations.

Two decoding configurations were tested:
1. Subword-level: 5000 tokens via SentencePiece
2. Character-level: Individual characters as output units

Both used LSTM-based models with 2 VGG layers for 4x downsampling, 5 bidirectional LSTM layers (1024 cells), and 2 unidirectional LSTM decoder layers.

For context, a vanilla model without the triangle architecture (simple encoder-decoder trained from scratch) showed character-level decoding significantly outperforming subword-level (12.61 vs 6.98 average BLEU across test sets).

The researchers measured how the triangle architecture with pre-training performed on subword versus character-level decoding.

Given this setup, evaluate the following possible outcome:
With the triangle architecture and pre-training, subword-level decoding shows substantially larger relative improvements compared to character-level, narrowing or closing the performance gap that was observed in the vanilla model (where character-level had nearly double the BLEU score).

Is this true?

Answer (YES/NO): YES